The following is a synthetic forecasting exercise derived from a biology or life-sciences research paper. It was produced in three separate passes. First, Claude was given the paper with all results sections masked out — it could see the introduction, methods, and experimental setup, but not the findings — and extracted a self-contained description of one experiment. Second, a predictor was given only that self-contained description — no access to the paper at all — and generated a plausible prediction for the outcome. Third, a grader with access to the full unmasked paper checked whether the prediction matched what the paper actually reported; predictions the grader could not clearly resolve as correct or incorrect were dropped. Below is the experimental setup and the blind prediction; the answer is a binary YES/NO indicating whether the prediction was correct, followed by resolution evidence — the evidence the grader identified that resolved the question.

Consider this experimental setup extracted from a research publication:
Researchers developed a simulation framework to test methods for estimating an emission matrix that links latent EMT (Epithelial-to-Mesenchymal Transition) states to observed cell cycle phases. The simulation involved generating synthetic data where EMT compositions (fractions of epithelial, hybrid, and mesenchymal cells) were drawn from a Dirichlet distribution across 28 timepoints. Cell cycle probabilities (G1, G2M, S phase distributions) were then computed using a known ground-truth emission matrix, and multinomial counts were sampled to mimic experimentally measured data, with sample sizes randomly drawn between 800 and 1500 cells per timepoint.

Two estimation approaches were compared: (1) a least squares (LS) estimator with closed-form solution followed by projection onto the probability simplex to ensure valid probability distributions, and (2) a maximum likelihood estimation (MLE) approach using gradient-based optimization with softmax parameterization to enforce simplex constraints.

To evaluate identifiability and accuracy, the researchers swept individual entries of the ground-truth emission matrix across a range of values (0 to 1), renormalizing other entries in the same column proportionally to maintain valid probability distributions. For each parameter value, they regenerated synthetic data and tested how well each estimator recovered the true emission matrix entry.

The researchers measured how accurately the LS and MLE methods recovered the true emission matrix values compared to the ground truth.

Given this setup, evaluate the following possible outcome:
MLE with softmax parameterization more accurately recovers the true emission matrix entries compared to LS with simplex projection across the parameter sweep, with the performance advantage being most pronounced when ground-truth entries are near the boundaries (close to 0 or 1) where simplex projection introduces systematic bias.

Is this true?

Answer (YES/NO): NO